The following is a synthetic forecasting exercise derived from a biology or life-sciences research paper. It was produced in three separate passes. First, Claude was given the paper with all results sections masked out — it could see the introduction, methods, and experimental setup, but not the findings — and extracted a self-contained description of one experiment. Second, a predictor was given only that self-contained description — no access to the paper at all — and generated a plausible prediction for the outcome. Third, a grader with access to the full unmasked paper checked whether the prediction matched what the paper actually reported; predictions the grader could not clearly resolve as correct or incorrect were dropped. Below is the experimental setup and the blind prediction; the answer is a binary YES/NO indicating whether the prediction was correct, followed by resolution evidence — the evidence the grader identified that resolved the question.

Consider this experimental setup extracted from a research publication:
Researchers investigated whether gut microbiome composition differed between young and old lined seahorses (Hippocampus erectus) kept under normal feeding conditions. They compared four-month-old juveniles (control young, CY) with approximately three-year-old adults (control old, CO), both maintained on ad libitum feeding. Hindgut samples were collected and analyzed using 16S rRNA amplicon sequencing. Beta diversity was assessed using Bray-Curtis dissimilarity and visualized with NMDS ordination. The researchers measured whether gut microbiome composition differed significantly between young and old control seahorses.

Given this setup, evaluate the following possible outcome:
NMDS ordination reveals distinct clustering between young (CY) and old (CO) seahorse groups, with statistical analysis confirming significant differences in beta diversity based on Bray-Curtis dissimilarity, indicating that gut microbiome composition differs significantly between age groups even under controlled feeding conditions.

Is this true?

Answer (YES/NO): NO